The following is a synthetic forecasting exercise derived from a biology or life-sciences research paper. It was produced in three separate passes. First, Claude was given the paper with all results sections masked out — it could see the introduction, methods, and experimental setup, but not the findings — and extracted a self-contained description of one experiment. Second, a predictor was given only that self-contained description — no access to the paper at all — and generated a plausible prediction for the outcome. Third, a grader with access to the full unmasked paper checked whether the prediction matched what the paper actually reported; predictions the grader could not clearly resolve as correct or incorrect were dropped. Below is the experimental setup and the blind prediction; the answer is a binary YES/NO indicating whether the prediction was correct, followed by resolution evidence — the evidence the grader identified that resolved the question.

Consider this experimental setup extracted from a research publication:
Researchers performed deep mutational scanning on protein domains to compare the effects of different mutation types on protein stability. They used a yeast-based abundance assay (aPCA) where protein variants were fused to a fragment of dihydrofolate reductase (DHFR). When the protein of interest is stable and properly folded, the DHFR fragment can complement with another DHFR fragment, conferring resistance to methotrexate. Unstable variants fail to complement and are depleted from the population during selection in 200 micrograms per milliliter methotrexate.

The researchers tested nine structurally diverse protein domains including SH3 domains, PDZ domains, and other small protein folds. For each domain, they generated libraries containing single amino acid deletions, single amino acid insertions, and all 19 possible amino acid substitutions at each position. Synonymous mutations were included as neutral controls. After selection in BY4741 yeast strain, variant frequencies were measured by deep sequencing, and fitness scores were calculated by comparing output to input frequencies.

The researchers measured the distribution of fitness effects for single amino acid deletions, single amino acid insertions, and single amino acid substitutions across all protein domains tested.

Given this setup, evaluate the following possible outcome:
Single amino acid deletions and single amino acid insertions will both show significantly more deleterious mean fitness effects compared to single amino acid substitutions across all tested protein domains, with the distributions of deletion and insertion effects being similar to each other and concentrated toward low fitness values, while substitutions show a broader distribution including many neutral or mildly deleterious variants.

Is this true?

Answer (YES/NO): NO